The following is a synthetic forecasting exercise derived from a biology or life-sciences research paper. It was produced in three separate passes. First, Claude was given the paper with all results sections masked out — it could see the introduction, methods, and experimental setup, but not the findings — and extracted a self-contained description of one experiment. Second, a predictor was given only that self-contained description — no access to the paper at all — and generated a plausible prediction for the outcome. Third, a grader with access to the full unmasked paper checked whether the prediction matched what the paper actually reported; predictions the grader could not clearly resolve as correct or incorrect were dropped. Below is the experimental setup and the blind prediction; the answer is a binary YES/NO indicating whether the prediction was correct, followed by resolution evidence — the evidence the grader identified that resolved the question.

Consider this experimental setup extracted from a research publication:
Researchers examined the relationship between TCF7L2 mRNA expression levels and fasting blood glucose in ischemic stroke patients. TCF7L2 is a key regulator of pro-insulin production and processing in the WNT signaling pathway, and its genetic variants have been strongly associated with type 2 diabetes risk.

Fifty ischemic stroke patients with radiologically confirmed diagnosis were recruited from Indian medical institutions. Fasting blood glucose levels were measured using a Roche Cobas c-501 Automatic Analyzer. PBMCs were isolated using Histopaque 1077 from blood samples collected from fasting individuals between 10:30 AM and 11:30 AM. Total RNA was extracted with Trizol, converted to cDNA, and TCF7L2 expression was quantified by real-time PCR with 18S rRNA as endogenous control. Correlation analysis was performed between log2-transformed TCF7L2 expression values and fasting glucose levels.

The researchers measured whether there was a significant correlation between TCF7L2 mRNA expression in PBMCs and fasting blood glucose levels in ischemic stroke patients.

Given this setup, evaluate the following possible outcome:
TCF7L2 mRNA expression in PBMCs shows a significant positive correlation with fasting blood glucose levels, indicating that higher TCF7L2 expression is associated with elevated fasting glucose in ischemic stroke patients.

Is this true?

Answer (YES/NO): NO